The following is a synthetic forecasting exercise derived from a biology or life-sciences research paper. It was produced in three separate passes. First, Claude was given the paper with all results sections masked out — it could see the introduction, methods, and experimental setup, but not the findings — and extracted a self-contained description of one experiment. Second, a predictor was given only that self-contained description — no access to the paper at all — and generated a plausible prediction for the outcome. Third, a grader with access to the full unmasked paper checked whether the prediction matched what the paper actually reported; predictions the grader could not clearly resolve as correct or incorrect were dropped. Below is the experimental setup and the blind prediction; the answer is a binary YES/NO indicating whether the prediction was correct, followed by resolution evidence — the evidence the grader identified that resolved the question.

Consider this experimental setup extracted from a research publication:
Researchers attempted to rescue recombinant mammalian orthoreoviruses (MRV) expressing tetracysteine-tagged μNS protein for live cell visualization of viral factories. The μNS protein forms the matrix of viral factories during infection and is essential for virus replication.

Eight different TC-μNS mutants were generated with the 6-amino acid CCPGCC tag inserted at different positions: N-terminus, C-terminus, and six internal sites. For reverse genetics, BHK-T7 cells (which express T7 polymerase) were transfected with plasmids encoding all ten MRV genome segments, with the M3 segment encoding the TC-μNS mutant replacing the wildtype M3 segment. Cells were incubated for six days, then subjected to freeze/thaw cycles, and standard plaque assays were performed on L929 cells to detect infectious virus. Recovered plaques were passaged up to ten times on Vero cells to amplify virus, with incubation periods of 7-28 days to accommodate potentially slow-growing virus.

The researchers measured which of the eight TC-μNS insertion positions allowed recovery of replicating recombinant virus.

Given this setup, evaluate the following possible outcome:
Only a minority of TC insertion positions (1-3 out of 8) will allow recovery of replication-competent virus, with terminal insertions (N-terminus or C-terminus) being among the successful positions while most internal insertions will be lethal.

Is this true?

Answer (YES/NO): NO